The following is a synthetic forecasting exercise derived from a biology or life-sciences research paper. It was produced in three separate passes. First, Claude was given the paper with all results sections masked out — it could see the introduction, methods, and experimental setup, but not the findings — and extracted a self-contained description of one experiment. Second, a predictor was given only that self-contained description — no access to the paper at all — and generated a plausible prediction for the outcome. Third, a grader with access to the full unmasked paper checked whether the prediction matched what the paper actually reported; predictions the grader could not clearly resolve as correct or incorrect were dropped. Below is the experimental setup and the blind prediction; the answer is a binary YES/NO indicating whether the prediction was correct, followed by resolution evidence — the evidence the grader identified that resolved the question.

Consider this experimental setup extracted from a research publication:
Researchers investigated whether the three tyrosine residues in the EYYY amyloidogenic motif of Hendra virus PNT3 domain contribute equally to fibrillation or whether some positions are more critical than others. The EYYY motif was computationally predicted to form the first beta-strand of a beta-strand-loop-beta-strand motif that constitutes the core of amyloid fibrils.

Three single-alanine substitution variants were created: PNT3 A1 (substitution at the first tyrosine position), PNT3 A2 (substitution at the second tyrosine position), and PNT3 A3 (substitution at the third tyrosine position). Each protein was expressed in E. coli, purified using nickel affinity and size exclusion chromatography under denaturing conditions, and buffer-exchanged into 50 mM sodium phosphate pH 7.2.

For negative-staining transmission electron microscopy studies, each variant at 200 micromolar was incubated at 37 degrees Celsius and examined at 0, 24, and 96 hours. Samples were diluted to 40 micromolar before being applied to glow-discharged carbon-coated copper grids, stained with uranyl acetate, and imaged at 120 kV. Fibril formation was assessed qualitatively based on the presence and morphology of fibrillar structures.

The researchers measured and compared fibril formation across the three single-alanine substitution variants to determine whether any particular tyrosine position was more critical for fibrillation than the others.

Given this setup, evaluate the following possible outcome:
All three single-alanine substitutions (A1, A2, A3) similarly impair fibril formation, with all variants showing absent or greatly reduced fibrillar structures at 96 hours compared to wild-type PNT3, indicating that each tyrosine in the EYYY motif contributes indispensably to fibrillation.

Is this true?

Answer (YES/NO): YES